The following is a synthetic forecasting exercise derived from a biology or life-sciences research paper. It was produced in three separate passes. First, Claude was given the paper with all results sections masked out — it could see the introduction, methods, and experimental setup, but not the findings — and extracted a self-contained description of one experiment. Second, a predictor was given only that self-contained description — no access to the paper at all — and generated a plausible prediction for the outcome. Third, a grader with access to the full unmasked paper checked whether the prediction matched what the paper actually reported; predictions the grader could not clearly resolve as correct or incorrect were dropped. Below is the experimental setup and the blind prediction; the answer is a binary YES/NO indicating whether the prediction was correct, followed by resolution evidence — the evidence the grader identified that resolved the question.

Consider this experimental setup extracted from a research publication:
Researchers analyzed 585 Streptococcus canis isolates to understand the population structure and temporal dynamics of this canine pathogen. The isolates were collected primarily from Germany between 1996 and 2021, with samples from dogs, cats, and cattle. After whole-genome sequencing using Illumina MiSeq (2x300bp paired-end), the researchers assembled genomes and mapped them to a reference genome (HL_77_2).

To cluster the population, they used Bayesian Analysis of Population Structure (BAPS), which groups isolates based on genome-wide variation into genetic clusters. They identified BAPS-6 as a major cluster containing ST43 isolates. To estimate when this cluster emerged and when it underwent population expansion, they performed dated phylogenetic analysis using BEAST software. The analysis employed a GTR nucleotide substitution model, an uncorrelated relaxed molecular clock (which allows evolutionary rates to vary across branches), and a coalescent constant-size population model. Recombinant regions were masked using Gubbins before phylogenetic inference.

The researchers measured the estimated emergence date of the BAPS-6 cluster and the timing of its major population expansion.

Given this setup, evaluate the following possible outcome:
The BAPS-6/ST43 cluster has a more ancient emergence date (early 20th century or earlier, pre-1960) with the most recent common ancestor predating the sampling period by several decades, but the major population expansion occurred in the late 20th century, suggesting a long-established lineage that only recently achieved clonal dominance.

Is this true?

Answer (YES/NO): NO